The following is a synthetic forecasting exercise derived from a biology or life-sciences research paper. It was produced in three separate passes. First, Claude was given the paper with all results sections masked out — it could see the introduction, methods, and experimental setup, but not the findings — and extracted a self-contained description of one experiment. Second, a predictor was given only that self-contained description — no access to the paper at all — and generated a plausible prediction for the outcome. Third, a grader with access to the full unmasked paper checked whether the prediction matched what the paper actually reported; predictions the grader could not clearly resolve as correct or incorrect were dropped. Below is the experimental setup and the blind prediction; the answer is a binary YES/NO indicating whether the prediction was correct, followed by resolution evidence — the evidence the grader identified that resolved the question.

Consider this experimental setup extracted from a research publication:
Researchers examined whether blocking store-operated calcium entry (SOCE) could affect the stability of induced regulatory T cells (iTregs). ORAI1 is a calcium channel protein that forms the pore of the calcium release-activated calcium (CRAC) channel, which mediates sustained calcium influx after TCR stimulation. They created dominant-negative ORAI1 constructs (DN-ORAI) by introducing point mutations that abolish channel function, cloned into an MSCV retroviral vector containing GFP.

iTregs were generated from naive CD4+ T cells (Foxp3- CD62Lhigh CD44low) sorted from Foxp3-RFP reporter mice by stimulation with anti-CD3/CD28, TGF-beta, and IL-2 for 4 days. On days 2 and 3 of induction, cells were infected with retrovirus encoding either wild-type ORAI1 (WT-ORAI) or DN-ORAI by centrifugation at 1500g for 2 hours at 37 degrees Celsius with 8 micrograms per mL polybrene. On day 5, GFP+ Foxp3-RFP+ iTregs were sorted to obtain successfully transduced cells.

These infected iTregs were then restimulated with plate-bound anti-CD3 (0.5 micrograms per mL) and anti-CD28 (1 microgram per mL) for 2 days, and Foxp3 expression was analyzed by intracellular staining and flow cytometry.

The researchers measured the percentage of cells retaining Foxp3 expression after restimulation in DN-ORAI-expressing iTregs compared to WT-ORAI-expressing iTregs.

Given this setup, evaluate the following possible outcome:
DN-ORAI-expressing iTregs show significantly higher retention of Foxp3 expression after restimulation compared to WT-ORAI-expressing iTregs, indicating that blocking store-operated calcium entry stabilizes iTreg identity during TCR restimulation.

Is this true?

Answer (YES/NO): YES